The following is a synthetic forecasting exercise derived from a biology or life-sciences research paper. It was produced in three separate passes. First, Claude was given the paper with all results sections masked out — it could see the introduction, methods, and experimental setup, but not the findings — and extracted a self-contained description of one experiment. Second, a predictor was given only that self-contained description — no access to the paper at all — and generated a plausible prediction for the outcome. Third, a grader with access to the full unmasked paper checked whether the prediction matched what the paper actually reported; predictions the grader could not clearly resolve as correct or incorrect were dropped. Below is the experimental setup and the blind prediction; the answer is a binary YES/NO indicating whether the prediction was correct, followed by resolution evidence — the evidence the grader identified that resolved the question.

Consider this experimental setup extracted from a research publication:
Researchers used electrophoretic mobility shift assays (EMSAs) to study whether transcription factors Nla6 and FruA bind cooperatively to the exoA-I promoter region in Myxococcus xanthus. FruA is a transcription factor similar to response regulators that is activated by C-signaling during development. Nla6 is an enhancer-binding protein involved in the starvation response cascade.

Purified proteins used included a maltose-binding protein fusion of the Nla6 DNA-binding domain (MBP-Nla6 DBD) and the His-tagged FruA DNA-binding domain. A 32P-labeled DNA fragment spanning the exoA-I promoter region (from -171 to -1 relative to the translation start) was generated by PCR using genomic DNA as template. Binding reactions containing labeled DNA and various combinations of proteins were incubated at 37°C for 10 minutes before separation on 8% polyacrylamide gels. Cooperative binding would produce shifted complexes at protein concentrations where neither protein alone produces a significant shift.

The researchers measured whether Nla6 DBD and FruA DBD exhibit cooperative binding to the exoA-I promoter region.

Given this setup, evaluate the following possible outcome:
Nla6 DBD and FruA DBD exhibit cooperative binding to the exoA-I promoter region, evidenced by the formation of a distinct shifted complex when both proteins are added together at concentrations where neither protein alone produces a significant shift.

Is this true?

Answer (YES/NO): NO